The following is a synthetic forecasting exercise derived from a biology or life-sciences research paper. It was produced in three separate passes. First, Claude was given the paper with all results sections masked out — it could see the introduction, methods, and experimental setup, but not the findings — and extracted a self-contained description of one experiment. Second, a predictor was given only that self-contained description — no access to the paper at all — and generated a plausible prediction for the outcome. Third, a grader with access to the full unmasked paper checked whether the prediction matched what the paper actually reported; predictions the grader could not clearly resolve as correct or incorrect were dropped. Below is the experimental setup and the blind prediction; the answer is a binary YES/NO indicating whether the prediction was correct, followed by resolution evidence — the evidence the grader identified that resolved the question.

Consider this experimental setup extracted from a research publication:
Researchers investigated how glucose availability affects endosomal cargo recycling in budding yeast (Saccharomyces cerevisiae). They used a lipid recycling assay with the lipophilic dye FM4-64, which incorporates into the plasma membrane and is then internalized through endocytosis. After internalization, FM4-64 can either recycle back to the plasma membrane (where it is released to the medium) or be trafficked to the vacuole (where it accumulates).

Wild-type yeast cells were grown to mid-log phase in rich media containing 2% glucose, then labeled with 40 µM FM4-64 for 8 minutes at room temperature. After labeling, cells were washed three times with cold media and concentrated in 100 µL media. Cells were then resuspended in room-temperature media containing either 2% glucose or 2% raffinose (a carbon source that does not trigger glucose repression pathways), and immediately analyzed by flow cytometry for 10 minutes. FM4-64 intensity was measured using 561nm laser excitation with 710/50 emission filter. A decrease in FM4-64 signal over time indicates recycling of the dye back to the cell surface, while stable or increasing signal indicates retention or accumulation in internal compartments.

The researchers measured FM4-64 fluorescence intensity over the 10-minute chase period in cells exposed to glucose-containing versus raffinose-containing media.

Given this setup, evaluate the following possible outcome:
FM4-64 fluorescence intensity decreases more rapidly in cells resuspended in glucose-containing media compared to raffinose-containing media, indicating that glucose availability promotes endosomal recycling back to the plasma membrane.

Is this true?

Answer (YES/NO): YES